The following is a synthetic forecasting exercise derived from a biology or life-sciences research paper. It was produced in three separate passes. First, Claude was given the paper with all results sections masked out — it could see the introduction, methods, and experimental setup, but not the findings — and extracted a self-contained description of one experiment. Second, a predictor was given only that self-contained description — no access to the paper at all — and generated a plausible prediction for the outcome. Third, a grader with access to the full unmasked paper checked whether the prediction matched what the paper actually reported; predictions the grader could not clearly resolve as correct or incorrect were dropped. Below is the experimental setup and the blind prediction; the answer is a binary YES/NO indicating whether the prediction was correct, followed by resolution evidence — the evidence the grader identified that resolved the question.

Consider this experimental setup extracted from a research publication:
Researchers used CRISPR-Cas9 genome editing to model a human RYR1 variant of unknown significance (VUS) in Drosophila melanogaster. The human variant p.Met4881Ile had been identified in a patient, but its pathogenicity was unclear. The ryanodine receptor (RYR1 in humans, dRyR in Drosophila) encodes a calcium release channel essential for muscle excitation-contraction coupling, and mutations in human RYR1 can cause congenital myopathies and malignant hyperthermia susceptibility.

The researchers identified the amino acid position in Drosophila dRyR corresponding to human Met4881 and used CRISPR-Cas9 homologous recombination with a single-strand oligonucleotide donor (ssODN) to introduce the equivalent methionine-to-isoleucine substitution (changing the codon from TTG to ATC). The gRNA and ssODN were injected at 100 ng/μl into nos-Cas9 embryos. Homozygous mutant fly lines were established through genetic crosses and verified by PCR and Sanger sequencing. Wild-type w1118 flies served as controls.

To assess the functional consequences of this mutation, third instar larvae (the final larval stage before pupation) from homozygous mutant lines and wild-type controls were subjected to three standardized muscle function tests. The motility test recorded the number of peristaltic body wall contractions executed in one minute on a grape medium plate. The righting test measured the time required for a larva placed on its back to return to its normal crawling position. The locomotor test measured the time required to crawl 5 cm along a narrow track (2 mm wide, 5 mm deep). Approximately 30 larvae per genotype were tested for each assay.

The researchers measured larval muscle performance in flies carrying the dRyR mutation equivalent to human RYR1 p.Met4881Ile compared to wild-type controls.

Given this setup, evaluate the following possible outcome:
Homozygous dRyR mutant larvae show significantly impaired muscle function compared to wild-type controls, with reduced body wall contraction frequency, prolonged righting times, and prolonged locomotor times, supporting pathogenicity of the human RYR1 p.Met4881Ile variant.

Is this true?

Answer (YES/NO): YES